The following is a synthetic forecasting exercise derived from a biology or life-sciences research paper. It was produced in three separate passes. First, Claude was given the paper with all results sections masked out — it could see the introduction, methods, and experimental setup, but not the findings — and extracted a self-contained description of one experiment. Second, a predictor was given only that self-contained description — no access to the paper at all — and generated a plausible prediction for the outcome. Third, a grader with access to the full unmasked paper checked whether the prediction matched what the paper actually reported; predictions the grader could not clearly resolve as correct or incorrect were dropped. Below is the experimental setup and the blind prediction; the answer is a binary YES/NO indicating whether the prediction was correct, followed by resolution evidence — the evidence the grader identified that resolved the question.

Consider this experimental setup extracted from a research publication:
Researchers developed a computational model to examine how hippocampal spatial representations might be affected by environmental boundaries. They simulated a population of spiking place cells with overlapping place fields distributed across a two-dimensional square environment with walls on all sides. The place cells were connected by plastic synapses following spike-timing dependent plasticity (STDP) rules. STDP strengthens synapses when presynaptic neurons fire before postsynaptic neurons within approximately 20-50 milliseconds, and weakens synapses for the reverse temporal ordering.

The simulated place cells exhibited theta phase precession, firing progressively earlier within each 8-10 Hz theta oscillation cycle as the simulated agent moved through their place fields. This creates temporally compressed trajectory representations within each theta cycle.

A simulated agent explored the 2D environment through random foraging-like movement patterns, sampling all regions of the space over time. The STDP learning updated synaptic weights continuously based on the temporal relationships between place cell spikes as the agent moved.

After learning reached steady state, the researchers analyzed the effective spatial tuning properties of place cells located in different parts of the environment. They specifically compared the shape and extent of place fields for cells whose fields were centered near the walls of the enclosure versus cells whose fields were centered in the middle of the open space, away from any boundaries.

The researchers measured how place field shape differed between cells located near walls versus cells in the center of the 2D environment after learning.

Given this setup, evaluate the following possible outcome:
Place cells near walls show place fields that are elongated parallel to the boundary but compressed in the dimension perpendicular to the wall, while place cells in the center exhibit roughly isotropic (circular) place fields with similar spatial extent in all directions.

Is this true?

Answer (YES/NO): YES